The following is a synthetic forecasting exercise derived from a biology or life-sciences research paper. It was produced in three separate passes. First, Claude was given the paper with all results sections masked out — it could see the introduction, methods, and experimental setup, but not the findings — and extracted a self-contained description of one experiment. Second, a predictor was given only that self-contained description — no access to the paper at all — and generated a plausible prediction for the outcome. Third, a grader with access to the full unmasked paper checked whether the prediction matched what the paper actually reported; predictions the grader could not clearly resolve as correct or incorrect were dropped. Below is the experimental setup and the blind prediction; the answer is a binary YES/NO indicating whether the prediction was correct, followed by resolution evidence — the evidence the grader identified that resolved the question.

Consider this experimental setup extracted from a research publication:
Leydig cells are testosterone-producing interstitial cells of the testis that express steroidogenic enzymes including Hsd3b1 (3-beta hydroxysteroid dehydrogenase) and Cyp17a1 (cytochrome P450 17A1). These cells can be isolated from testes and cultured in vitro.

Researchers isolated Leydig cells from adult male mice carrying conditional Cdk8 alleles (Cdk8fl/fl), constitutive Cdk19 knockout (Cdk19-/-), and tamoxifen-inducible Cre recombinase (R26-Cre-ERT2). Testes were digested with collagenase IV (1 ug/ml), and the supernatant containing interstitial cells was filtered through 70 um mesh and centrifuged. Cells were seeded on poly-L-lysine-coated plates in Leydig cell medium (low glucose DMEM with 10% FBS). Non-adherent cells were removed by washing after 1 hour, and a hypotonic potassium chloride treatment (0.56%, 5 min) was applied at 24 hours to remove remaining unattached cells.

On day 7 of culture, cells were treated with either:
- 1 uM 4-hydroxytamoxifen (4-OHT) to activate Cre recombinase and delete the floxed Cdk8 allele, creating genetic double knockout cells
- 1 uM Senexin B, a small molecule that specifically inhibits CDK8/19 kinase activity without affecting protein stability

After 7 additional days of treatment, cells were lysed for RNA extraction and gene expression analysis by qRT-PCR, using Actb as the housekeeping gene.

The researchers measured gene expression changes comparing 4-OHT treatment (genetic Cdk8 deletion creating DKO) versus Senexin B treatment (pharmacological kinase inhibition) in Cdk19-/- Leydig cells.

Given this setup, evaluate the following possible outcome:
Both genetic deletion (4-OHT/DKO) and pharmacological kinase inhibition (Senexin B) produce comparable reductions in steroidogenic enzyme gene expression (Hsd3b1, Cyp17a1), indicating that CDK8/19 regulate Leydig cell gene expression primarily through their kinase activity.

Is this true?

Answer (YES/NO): NO